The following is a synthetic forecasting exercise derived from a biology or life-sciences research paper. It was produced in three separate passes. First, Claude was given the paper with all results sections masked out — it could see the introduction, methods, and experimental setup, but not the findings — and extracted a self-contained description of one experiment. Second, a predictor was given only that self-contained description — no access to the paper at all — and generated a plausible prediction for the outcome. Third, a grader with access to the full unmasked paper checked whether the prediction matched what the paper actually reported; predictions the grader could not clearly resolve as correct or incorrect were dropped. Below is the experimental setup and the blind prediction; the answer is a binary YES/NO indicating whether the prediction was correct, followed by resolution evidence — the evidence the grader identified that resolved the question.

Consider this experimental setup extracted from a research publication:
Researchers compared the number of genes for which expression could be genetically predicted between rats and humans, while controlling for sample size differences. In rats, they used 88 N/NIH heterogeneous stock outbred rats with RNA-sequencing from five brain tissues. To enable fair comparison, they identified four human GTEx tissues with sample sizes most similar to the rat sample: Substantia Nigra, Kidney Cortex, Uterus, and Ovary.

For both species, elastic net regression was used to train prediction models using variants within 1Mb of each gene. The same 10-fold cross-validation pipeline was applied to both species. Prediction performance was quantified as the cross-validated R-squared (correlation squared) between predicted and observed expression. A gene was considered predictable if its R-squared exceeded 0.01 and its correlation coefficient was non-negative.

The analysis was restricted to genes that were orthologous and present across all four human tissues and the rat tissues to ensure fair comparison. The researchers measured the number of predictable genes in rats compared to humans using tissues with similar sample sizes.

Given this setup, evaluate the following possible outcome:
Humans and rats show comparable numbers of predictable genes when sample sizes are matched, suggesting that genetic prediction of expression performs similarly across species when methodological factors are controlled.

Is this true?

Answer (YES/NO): NO